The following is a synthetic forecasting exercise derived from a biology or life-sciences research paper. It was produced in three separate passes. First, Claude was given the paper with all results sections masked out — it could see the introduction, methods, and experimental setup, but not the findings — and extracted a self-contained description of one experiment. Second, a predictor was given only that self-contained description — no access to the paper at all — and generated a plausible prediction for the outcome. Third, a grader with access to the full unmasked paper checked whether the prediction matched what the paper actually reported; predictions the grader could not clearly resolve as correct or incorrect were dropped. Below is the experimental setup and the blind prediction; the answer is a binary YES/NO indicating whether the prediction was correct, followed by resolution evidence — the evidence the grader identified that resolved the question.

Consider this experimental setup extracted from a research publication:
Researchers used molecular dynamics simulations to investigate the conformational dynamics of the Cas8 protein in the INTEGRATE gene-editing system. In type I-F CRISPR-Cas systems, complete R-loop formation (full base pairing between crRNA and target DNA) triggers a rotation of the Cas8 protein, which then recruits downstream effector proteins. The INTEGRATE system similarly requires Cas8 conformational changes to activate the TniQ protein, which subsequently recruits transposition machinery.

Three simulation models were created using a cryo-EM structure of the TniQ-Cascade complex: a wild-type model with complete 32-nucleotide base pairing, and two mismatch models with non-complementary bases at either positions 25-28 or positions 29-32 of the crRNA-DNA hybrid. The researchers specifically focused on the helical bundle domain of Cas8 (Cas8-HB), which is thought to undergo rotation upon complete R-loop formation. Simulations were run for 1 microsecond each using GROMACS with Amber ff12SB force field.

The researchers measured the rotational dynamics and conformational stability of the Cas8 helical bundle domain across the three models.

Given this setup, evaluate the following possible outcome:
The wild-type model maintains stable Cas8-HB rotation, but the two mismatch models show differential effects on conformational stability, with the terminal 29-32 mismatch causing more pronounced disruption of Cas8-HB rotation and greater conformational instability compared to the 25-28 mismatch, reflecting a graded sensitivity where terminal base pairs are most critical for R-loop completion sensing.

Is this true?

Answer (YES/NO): NO